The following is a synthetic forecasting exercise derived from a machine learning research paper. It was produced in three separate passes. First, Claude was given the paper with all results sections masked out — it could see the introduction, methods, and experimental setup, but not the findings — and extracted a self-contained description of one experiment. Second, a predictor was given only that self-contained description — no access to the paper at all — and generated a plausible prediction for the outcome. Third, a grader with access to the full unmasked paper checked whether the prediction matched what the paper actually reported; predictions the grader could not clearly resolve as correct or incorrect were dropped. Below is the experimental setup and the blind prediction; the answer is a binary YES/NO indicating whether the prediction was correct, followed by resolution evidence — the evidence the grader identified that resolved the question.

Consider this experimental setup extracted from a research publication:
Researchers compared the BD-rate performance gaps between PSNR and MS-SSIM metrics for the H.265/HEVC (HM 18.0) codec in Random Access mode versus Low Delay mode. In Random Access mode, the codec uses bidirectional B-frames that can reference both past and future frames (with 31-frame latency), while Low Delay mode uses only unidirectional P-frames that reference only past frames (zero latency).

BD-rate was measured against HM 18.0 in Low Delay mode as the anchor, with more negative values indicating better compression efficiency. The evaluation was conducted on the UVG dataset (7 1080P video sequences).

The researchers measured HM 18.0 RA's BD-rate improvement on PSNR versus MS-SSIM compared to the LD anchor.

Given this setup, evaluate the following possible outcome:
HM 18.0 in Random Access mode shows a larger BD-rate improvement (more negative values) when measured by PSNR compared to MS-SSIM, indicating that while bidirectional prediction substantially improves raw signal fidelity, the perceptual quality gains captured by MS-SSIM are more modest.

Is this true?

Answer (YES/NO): YES